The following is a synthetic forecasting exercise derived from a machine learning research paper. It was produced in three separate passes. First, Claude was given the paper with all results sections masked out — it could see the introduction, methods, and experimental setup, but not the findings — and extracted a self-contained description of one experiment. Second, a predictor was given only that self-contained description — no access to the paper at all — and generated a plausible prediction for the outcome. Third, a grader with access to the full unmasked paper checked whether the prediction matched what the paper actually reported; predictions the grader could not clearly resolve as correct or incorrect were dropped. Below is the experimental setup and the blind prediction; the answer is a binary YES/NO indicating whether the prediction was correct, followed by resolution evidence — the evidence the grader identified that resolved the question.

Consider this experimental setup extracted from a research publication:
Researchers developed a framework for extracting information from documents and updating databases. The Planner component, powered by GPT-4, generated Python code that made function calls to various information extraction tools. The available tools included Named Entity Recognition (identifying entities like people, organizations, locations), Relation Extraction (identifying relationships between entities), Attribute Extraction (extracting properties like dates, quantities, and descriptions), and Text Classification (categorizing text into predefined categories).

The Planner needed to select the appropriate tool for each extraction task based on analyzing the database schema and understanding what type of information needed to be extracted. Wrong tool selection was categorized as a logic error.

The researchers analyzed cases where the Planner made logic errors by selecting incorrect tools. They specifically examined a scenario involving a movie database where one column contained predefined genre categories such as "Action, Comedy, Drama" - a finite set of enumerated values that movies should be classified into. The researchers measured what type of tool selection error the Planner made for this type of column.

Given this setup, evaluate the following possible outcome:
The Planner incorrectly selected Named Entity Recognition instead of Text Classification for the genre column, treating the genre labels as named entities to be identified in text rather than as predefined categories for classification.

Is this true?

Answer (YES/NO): NO